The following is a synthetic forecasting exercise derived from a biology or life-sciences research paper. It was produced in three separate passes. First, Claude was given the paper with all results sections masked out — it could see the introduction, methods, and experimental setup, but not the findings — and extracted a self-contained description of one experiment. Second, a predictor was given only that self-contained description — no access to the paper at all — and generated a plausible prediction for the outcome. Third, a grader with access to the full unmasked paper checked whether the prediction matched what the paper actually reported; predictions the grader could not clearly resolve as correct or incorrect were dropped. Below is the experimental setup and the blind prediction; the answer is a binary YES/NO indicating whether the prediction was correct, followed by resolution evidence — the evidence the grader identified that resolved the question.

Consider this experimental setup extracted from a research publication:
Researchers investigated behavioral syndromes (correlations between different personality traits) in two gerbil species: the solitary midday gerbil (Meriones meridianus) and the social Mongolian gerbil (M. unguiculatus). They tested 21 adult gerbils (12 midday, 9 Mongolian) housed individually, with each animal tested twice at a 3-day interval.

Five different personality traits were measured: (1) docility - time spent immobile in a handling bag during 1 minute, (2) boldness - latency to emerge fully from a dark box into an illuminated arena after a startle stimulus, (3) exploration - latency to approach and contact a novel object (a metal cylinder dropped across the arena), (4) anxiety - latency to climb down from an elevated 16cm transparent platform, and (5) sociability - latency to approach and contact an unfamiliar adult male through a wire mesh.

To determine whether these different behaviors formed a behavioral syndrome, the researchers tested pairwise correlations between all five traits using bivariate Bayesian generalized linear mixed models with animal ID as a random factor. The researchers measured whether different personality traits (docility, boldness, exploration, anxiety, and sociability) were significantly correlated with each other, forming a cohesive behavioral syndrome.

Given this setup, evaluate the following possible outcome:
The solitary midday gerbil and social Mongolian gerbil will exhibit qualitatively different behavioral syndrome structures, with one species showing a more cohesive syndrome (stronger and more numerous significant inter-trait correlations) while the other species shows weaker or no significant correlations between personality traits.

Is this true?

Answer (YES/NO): NO